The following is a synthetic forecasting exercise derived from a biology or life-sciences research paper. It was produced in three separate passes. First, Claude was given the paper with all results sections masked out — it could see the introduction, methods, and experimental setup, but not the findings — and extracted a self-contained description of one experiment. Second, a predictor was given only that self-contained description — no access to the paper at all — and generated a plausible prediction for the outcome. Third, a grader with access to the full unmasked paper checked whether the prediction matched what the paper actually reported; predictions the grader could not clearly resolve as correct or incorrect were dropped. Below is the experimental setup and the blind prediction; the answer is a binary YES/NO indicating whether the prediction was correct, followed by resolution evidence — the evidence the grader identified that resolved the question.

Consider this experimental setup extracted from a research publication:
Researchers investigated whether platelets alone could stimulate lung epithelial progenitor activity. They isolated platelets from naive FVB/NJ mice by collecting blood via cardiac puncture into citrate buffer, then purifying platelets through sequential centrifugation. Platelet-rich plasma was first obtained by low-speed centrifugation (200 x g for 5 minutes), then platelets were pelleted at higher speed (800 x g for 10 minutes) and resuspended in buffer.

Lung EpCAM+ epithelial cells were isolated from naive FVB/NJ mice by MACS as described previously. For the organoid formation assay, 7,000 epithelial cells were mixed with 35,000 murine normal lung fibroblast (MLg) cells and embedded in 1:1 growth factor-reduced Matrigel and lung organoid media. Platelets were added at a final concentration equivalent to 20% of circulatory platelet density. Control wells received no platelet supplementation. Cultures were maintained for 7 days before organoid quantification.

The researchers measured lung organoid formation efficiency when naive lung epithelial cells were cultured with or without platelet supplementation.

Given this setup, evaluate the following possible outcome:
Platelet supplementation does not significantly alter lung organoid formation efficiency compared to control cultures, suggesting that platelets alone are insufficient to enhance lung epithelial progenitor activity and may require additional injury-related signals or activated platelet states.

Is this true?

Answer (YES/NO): NO